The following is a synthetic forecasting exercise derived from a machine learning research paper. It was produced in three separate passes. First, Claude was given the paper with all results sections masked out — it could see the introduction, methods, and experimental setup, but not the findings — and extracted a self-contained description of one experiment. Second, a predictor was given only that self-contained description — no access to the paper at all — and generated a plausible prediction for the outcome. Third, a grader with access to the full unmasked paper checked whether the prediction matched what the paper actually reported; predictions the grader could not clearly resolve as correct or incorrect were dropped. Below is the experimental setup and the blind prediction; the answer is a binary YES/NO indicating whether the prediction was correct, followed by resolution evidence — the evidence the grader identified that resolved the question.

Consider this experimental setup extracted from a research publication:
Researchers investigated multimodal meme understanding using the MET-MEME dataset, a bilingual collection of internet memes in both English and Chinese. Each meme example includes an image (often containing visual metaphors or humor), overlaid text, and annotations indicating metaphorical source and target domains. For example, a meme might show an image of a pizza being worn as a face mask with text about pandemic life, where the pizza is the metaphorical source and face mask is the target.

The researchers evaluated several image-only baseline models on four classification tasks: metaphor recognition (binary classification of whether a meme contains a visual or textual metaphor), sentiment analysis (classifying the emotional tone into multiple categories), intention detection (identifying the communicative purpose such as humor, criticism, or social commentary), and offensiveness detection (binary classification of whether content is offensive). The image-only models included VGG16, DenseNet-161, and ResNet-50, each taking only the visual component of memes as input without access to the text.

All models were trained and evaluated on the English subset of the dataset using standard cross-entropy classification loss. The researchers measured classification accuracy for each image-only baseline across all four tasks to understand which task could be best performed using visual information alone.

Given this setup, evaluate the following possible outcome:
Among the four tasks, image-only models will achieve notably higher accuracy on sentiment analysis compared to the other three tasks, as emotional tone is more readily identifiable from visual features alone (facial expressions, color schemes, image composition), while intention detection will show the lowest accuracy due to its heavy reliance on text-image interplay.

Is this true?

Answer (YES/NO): NO